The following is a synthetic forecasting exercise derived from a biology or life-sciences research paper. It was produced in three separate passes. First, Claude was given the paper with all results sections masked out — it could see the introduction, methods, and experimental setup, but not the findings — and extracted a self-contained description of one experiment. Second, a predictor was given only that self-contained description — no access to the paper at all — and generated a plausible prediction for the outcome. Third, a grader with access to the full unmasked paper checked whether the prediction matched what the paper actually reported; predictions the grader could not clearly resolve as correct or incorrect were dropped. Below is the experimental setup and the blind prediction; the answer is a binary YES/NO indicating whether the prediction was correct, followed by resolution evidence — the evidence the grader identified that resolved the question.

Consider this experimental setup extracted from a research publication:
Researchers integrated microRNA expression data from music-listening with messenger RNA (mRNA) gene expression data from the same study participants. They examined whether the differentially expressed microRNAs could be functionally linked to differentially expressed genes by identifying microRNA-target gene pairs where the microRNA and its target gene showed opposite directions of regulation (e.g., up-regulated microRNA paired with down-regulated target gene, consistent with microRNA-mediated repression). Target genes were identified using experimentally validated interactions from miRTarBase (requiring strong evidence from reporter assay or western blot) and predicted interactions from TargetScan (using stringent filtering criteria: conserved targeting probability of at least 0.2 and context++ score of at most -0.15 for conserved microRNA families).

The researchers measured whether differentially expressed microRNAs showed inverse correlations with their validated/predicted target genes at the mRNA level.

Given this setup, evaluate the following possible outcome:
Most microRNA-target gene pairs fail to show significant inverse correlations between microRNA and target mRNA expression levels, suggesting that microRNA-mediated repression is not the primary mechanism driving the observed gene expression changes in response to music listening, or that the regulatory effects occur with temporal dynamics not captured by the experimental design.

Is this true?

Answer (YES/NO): NO